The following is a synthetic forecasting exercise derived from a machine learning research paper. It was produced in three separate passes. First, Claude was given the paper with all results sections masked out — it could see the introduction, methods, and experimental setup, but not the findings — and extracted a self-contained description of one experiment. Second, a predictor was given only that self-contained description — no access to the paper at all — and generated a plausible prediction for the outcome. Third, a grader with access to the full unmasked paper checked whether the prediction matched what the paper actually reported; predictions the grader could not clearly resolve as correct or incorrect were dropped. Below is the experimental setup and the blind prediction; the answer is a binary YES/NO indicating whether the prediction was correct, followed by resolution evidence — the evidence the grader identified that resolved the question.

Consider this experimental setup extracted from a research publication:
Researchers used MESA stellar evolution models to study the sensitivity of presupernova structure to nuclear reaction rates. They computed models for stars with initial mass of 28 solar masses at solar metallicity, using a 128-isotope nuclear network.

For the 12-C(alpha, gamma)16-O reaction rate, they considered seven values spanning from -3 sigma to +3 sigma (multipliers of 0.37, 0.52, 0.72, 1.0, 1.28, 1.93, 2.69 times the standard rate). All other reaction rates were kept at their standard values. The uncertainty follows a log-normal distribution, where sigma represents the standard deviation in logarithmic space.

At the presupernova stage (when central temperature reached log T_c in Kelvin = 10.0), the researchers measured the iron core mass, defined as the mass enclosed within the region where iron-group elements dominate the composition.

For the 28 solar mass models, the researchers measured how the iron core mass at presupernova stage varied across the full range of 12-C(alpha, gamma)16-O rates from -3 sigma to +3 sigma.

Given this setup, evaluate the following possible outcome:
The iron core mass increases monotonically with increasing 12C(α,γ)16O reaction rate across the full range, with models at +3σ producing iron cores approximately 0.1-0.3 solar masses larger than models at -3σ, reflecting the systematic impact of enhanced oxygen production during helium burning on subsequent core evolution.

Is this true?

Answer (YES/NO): NO